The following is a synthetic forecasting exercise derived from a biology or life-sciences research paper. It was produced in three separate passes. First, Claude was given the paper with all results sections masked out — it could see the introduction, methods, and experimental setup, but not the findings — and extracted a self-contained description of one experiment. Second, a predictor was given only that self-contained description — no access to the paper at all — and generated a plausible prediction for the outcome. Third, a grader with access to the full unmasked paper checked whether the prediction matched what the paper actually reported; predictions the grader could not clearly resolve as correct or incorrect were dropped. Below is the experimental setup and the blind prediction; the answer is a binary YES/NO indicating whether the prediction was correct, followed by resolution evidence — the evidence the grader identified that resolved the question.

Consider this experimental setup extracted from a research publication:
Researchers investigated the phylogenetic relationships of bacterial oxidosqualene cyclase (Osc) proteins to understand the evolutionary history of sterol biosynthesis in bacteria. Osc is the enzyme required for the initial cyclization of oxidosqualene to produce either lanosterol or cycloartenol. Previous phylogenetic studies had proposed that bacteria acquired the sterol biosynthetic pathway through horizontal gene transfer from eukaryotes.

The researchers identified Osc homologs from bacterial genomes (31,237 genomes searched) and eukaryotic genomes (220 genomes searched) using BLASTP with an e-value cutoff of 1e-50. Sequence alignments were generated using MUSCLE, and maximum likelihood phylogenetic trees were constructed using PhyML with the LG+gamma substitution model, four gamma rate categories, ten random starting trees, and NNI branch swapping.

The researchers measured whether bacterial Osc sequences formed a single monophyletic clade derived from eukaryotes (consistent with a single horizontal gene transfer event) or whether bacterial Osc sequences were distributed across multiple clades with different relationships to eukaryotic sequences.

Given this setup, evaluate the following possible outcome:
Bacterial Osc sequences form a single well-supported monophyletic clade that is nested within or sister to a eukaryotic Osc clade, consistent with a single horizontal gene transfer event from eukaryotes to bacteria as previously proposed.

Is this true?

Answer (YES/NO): NO